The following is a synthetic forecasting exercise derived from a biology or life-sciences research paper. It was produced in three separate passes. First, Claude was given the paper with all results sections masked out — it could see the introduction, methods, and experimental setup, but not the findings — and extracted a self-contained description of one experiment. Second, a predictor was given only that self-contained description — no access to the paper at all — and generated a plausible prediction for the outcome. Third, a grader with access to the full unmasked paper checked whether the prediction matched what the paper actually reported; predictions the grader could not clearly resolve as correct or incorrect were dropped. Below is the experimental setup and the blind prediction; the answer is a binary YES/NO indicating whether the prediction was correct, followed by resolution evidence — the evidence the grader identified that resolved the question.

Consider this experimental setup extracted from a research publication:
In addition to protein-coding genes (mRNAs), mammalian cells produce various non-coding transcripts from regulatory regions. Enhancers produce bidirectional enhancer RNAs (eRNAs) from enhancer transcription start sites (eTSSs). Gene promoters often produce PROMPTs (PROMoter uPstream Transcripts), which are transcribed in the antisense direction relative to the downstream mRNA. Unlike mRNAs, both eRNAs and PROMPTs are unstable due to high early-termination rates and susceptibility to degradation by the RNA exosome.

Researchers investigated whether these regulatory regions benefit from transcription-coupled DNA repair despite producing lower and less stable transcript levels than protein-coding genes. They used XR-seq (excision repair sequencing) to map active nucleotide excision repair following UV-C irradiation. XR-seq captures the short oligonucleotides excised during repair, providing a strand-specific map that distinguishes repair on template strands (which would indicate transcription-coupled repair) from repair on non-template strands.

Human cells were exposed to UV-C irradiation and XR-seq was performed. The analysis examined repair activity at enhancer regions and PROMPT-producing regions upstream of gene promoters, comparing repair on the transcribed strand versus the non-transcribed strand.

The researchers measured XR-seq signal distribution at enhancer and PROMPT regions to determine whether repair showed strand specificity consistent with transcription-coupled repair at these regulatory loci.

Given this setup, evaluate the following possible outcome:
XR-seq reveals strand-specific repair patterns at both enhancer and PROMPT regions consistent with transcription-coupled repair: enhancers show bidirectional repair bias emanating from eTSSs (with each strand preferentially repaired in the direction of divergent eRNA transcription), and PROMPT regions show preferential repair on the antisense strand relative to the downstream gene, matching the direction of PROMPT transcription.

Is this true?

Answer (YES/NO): YES